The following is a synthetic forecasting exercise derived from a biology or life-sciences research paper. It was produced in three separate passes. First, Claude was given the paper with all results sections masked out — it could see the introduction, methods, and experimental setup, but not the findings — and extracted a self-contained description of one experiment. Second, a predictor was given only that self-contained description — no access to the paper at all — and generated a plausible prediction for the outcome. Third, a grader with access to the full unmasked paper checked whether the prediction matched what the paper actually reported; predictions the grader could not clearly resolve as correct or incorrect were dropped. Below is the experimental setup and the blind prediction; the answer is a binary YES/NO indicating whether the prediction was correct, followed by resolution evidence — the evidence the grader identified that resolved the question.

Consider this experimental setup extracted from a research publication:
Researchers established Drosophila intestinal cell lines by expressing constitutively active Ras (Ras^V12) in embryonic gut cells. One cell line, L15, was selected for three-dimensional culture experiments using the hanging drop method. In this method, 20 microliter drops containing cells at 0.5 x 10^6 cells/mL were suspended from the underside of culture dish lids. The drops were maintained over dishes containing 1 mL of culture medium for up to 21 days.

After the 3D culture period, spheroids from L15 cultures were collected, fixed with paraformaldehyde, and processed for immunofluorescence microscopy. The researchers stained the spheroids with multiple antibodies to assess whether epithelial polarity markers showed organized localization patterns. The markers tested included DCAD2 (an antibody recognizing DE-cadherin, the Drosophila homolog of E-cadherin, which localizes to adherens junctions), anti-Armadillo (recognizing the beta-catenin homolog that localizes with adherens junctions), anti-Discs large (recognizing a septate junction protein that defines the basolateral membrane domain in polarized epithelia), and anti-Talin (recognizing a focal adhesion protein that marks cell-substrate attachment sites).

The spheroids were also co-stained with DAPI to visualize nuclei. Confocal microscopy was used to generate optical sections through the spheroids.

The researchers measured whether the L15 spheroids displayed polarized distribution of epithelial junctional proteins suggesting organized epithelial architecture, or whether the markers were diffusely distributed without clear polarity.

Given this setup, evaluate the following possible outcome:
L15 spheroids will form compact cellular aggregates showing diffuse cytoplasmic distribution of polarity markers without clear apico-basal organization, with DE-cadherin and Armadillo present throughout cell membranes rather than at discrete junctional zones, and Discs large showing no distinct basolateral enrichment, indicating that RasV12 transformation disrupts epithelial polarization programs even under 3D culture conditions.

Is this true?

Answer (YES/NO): NO